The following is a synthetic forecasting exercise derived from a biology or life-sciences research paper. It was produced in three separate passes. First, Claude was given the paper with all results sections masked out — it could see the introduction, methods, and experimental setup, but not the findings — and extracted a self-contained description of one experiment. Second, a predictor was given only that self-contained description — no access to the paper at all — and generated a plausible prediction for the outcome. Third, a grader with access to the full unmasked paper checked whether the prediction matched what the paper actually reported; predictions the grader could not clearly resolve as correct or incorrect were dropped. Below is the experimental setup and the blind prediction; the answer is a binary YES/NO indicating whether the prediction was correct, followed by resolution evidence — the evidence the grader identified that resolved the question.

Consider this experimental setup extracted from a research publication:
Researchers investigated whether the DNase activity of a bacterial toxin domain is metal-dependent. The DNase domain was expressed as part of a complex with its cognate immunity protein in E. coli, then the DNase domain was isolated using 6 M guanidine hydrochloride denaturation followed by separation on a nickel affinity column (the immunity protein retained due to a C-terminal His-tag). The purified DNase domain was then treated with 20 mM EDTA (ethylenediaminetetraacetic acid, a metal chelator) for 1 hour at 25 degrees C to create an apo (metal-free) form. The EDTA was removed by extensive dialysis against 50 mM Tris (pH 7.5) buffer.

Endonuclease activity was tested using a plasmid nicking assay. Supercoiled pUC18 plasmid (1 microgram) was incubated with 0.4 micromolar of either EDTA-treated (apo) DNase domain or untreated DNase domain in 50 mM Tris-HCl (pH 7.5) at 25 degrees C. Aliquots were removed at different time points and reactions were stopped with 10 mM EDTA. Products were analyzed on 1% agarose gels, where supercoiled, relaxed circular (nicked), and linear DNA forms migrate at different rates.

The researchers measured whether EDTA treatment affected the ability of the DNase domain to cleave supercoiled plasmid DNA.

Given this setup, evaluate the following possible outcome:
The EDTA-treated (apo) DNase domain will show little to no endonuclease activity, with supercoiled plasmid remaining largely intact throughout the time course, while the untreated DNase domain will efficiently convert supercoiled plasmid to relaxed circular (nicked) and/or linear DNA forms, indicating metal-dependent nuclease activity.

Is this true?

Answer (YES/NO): YES